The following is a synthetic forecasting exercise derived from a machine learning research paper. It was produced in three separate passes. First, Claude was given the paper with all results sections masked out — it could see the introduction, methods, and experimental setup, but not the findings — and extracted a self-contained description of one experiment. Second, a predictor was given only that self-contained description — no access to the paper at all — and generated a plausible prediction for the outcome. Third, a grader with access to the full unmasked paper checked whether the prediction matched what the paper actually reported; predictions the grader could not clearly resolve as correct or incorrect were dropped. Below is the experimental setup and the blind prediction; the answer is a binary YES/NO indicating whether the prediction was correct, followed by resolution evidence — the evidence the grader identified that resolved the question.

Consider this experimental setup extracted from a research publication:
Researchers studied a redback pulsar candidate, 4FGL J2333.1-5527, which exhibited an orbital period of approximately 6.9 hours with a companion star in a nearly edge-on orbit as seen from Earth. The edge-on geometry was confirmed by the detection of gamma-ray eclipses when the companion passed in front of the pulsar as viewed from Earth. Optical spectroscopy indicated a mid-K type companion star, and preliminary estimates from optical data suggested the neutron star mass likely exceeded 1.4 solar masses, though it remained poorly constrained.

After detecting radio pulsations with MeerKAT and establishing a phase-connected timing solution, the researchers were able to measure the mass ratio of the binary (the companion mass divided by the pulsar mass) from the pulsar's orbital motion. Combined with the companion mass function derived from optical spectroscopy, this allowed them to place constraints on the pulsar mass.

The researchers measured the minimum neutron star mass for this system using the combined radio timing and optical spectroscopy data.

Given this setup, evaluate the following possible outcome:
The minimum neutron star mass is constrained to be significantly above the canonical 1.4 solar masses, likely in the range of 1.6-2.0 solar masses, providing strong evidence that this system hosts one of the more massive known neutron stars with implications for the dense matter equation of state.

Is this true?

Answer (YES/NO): NO